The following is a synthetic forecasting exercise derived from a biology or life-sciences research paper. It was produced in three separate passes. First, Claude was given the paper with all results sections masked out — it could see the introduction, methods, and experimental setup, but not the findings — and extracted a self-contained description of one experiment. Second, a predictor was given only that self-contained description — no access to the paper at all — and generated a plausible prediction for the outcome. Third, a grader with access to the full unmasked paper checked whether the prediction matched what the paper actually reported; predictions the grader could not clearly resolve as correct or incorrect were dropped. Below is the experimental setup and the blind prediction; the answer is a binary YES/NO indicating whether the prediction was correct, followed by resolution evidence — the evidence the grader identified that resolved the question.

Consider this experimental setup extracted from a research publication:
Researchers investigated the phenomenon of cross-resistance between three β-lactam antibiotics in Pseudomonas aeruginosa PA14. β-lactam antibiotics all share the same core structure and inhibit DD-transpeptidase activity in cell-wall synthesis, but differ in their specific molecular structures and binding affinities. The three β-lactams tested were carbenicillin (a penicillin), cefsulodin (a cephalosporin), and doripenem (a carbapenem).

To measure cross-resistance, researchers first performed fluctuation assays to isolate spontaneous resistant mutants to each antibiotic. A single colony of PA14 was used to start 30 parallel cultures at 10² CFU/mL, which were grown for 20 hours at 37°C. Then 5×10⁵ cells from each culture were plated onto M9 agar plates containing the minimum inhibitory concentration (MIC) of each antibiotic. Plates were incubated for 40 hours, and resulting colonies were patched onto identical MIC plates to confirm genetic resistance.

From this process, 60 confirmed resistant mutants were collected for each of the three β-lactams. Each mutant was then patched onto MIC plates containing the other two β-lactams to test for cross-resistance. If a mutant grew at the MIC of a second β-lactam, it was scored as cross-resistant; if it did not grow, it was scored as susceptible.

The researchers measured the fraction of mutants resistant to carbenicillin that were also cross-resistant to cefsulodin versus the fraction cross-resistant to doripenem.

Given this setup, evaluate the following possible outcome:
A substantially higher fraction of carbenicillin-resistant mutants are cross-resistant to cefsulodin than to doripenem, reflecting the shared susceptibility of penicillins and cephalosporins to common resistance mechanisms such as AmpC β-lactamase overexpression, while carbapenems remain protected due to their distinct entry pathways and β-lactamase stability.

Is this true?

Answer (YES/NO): NO